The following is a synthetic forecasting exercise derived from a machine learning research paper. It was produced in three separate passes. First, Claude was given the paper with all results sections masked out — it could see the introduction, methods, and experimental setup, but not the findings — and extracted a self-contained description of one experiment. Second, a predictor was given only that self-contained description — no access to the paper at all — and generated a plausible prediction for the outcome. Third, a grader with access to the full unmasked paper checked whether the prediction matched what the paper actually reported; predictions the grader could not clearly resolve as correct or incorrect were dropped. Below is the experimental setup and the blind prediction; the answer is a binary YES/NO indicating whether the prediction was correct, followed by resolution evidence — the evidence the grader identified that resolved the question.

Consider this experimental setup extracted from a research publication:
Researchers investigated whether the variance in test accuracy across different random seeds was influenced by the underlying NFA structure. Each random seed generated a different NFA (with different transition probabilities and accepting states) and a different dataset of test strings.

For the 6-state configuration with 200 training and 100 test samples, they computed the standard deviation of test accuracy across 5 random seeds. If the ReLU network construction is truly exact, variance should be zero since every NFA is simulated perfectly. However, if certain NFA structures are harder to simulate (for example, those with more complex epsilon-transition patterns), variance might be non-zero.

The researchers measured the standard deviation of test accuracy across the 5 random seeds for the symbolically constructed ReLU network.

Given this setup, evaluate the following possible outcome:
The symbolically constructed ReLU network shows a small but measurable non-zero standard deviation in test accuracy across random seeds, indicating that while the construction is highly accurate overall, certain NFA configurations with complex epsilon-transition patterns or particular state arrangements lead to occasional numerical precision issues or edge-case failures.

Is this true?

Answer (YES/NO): YES